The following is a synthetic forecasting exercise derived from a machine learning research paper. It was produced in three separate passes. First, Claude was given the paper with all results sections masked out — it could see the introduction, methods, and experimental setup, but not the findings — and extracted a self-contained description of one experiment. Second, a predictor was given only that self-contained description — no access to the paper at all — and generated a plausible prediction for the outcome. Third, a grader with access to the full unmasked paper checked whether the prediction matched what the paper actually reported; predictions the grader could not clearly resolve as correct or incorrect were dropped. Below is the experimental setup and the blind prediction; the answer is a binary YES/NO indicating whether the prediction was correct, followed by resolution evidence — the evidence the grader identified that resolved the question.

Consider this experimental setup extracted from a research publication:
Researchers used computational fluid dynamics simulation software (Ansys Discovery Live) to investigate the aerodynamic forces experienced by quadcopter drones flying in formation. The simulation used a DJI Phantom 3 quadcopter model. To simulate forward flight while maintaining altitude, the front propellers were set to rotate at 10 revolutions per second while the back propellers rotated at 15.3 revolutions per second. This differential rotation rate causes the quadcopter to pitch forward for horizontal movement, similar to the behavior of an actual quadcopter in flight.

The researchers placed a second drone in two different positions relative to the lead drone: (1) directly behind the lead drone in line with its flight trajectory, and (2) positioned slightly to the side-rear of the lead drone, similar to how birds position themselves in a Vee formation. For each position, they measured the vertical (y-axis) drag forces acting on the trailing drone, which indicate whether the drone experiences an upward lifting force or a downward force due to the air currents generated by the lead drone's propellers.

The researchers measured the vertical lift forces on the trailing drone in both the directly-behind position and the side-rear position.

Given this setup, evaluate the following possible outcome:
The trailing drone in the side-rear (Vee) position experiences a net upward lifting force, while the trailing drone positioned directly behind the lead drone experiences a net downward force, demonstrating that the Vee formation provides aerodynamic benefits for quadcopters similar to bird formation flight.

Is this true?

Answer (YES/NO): YES